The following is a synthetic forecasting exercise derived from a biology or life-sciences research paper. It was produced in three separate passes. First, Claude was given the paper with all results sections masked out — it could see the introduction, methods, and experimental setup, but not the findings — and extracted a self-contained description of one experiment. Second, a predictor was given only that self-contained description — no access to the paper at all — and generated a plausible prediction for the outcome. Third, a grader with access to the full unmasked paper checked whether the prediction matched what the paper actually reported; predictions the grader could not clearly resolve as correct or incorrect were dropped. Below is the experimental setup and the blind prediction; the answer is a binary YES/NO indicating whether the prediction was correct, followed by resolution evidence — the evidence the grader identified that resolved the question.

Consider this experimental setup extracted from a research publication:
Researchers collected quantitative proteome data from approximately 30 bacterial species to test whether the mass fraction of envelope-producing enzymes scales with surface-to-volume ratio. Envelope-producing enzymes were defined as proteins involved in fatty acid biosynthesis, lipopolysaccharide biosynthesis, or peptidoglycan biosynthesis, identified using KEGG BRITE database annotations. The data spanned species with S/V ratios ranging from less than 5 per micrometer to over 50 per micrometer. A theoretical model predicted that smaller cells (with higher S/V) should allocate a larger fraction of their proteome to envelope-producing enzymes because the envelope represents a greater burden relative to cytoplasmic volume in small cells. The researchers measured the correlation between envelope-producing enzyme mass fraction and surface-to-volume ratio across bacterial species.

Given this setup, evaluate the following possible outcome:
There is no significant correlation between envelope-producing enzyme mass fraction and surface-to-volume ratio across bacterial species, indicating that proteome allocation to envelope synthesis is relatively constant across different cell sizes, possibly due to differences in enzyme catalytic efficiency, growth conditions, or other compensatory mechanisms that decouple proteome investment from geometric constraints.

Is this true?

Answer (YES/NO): YES